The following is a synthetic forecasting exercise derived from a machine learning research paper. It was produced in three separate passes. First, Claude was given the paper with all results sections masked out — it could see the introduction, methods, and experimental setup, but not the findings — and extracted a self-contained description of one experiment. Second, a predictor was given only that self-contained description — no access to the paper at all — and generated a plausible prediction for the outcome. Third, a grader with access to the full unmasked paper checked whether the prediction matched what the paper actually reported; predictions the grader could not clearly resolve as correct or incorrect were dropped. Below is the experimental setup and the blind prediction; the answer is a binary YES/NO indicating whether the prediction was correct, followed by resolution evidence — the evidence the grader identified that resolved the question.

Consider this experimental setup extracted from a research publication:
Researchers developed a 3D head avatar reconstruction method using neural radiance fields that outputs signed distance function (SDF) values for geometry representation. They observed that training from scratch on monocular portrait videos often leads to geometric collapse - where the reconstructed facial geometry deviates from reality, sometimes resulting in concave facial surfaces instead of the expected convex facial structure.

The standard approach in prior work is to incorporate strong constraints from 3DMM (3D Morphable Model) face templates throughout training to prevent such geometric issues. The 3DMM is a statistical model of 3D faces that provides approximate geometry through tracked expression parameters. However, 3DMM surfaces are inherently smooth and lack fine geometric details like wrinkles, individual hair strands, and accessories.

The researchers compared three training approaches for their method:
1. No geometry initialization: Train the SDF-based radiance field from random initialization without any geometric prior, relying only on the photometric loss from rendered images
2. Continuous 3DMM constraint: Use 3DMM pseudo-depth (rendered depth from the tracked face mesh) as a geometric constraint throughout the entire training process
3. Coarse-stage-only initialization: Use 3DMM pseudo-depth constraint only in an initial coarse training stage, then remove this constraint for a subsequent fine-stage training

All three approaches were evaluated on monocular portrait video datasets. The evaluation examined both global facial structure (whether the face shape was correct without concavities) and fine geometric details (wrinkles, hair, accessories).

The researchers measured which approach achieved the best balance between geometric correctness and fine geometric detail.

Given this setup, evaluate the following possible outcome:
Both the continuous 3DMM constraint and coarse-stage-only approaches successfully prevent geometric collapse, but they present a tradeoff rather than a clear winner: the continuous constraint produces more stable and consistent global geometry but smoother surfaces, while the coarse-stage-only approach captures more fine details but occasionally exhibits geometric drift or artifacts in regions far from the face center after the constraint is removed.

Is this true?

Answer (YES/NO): NO